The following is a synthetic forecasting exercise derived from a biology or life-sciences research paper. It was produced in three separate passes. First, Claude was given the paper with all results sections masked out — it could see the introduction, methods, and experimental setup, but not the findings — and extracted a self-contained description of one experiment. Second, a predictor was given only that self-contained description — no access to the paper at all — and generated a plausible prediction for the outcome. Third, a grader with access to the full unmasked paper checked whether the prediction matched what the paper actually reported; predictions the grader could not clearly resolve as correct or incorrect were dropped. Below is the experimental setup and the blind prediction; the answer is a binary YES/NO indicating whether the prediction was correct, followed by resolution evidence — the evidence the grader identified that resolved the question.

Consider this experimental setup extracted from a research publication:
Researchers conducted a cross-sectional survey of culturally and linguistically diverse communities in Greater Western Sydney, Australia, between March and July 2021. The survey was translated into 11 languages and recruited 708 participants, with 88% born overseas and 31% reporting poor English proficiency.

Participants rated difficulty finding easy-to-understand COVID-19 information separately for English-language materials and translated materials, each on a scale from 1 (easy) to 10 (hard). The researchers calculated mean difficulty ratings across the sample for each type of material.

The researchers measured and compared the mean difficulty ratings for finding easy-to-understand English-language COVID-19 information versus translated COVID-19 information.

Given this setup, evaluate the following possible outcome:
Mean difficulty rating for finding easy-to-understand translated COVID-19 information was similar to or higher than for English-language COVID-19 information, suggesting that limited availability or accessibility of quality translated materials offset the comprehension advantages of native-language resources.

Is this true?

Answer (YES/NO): YES